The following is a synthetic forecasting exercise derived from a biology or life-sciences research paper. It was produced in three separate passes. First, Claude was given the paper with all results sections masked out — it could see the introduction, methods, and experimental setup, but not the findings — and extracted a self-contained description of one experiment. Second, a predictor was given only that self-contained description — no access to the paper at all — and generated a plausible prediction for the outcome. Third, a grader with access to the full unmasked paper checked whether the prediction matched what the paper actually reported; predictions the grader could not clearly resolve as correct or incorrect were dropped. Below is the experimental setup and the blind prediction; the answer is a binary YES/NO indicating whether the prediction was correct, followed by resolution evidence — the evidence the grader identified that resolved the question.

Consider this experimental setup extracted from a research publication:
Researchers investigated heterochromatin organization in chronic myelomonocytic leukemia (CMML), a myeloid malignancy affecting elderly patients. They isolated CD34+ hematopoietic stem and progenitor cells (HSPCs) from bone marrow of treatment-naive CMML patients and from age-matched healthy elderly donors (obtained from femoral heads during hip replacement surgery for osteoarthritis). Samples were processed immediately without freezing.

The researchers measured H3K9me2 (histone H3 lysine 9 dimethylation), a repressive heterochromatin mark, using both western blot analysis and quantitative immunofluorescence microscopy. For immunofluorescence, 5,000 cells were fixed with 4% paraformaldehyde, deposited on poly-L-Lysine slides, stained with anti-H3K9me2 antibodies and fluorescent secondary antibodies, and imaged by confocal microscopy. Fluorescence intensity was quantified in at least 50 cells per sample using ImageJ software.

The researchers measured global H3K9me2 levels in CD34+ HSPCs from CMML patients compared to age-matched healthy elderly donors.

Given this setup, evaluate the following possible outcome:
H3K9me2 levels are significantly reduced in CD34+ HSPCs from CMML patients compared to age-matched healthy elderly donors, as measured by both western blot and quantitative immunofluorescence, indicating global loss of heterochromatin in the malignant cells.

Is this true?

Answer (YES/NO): NO